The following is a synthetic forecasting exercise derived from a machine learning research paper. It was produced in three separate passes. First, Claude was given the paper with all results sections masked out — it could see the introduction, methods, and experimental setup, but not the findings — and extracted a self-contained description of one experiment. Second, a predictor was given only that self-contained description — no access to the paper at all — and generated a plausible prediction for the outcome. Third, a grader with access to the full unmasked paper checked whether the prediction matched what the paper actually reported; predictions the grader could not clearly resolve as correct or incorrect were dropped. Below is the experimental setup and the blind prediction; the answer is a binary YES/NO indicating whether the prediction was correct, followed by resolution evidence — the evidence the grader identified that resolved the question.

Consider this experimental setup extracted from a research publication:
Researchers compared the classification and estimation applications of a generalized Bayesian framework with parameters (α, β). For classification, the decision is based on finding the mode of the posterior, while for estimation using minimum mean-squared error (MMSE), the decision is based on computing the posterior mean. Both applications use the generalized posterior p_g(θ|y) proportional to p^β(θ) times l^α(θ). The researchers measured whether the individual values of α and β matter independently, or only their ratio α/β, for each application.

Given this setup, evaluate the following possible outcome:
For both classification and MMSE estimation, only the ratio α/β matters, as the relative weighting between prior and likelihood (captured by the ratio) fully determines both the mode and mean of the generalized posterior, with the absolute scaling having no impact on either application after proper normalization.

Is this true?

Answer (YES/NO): NO